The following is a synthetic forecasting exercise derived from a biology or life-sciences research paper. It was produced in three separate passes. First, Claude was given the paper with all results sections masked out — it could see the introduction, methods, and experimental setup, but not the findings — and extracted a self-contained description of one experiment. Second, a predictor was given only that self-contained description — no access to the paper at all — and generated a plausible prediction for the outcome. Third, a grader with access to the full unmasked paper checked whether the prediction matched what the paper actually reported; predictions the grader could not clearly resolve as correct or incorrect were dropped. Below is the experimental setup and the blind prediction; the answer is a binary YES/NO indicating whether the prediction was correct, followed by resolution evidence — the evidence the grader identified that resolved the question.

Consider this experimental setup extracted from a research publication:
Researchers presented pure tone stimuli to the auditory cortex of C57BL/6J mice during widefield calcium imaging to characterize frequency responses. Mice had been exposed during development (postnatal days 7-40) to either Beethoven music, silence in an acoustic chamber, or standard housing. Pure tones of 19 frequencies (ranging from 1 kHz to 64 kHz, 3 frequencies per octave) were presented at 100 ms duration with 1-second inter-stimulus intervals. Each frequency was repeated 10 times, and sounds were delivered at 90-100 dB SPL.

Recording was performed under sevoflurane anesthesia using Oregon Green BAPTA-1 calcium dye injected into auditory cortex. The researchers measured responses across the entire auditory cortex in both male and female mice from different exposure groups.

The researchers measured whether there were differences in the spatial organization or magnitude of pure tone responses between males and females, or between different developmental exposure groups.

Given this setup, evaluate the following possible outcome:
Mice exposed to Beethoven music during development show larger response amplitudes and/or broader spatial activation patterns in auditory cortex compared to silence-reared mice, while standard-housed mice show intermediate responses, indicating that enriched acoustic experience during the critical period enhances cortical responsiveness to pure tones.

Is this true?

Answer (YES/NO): NO